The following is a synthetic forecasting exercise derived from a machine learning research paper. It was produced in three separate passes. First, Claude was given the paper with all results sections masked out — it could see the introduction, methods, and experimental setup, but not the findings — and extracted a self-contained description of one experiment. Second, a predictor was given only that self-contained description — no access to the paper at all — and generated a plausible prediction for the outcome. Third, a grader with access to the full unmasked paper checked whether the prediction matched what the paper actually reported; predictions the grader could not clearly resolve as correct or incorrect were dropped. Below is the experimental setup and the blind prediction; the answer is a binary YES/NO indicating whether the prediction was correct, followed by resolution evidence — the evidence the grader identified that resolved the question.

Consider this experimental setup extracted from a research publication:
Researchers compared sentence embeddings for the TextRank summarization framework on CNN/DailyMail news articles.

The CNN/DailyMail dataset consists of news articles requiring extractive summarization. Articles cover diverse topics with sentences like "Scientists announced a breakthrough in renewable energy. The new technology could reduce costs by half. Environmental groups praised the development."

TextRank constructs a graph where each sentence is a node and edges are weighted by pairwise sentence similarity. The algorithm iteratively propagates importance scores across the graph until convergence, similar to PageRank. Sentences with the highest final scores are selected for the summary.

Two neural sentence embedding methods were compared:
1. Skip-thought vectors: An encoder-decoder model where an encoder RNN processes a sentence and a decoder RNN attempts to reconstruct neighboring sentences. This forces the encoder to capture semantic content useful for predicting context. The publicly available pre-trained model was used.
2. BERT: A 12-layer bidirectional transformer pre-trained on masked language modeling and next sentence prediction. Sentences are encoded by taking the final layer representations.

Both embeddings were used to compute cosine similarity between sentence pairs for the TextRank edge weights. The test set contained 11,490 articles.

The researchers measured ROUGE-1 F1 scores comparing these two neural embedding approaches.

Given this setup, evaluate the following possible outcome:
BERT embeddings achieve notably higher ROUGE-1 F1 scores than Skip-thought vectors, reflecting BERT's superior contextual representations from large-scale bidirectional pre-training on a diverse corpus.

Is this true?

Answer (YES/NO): NO